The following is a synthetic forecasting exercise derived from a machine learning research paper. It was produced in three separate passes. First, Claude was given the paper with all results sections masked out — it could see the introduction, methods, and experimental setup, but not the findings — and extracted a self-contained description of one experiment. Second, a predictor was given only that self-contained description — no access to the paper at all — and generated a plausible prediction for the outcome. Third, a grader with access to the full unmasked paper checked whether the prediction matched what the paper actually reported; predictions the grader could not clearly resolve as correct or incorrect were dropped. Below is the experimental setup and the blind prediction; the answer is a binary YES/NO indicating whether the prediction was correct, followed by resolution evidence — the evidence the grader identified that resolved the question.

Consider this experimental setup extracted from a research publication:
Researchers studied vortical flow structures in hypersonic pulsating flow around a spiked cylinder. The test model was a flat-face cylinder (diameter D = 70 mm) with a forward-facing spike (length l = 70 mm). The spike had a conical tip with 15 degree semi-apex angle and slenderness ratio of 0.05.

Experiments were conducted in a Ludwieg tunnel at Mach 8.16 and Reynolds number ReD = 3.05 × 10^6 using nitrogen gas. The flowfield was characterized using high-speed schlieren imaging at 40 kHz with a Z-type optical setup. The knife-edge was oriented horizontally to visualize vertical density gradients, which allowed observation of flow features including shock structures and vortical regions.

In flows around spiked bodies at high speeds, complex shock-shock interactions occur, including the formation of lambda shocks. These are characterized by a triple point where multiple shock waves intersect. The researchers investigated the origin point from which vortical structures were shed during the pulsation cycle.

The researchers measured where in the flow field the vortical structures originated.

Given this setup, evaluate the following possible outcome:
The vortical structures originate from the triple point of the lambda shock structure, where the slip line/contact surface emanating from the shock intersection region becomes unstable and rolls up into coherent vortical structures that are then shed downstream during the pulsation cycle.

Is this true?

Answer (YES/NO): YES